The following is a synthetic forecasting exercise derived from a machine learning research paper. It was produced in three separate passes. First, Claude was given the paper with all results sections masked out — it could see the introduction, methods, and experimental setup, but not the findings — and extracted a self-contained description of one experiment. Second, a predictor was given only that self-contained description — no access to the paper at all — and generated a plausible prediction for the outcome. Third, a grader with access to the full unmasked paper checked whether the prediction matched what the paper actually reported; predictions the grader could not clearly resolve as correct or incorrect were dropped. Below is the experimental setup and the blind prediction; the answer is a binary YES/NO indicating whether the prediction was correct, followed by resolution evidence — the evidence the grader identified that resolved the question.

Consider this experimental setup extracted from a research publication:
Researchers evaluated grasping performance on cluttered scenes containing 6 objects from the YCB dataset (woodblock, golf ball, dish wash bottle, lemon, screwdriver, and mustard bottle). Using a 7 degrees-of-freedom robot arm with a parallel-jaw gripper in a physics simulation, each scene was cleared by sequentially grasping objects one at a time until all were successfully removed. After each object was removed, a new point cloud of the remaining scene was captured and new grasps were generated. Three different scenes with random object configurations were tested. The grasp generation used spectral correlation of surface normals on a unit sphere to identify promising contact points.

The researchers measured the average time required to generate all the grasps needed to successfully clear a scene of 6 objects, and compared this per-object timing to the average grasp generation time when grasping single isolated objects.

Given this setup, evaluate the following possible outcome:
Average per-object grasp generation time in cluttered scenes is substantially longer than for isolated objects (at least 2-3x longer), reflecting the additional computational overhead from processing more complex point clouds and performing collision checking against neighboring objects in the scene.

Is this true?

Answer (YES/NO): YES